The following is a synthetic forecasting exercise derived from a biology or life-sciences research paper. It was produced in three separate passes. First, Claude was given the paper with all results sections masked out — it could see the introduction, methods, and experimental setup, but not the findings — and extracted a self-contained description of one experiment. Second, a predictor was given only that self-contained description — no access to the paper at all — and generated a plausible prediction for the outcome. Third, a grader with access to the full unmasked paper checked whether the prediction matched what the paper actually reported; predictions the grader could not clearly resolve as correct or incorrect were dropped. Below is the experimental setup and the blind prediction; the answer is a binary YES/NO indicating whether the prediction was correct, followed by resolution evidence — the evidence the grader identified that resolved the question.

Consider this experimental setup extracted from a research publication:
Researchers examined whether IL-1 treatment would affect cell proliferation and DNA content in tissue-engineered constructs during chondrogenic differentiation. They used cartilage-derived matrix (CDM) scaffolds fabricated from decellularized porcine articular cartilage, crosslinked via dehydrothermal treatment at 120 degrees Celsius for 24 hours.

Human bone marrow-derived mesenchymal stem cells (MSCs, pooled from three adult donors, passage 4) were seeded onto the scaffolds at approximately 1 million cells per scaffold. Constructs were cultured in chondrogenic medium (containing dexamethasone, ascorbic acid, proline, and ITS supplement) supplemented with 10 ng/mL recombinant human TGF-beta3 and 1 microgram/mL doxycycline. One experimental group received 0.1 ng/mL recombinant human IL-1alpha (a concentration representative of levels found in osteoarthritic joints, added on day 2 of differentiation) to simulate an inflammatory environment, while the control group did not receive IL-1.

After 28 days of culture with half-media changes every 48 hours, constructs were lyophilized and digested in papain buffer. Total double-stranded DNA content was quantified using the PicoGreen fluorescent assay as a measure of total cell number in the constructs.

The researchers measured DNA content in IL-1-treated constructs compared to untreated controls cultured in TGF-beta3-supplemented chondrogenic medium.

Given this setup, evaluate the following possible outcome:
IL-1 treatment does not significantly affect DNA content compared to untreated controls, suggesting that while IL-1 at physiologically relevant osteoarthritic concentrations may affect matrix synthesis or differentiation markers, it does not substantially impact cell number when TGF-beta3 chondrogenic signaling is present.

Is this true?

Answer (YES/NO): NO